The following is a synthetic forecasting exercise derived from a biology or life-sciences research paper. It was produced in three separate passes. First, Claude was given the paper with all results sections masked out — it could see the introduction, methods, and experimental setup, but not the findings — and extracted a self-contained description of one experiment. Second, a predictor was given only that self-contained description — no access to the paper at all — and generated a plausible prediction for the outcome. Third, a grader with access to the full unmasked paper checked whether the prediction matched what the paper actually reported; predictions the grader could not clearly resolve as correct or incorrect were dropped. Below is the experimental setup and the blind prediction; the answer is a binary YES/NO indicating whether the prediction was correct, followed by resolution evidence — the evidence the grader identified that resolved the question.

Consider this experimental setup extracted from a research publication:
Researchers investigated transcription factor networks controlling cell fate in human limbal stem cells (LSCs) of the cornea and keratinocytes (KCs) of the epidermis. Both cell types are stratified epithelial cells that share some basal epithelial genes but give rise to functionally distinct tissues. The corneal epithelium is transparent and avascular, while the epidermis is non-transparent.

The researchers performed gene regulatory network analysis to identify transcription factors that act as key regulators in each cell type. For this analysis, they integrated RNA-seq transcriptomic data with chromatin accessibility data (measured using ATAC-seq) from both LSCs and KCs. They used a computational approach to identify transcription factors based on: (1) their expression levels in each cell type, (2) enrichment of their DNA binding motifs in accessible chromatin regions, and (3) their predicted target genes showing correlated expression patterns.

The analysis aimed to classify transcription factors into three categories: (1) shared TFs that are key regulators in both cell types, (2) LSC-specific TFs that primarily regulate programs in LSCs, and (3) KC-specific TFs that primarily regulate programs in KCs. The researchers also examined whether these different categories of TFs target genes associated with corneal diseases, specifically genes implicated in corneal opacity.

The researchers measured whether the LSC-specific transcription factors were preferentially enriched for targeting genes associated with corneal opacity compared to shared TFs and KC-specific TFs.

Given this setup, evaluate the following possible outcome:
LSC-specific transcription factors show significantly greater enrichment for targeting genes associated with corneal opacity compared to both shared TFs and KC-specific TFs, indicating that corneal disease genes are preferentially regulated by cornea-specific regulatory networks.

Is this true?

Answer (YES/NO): NO